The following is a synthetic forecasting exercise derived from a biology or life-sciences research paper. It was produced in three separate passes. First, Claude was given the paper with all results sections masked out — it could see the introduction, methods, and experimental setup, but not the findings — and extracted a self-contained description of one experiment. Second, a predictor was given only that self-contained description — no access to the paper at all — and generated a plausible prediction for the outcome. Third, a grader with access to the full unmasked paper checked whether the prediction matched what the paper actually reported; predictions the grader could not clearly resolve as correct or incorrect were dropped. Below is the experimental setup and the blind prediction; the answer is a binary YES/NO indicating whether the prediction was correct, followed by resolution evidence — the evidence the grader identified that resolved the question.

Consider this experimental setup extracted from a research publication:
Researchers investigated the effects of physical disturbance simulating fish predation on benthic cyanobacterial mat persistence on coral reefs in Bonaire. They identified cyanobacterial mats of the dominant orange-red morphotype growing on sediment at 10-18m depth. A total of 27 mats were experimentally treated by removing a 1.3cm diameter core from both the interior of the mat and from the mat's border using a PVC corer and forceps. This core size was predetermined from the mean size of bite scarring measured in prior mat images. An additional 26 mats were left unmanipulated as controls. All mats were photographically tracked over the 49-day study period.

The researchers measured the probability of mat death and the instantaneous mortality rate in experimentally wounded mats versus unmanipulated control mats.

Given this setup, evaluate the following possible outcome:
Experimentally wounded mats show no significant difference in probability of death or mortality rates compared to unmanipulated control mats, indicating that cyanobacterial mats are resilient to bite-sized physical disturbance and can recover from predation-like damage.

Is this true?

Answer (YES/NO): NO